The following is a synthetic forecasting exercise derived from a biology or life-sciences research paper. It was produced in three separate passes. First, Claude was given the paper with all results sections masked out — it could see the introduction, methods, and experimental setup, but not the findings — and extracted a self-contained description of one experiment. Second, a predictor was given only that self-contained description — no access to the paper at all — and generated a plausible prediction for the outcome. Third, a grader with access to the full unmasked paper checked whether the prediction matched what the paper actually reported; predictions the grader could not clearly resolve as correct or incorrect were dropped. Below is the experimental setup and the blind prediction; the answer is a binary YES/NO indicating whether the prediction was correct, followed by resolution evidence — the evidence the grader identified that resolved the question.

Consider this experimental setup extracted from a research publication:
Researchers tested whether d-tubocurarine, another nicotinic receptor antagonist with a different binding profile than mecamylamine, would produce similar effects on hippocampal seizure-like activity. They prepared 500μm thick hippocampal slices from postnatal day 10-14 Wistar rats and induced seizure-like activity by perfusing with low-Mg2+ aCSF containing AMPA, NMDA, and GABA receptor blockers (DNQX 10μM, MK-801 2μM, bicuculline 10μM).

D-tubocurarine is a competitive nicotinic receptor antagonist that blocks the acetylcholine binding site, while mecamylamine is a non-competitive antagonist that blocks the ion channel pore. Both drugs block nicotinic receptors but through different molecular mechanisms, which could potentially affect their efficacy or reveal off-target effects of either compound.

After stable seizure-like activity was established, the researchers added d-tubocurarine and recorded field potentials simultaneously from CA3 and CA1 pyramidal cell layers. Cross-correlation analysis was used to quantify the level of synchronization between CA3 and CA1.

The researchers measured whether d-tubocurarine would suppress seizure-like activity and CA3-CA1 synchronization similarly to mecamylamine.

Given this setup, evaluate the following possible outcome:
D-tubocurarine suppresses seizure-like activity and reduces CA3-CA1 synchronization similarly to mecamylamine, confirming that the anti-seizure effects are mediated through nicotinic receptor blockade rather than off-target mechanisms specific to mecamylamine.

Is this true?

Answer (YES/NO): YES